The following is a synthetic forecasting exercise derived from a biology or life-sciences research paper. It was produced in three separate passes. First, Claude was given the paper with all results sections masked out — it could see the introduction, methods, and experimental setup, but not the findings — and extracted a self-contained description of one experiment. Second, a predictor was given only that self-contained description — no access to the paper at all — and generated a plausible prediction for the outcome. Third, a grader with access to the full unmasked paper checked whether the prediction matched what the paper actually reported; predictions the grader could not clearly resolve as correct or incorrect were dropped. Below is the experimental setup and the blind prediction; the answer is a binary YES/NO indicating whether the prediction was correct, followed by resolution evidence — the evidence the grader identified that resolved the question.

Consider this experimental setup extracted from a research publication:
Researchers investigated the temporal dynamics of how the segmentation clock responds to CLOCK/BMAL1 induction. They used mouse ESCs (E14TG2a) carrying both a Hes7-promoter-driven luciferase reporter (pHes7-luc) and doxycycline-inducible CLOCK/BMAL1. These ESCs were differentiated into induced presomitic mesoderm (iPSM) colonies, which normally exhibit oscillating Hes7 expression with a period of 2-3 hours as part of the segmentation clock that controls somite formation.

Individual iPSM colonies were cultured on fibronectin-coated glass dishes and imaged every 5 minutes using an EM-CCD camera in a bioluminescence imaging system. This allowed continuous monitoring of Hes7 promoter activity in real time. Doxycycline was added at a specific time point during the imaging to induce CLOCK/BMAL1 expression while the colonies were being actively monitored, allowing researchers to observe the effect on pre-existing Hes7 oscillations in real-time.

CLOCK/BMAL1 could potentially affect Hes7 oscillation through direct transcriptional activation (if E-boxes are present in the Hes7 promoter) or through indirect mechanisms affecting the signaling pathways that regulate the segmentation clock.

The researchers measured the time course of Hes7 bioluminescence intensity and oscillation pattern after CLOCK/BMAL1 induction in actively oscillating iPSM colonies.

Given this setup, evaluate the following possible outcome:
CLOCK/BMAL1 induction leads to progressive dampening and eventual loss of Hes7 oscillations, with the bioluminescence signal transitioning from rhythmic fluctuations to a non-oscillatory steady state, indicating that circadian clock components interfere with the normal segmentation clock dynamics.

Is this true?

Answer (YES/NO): NO